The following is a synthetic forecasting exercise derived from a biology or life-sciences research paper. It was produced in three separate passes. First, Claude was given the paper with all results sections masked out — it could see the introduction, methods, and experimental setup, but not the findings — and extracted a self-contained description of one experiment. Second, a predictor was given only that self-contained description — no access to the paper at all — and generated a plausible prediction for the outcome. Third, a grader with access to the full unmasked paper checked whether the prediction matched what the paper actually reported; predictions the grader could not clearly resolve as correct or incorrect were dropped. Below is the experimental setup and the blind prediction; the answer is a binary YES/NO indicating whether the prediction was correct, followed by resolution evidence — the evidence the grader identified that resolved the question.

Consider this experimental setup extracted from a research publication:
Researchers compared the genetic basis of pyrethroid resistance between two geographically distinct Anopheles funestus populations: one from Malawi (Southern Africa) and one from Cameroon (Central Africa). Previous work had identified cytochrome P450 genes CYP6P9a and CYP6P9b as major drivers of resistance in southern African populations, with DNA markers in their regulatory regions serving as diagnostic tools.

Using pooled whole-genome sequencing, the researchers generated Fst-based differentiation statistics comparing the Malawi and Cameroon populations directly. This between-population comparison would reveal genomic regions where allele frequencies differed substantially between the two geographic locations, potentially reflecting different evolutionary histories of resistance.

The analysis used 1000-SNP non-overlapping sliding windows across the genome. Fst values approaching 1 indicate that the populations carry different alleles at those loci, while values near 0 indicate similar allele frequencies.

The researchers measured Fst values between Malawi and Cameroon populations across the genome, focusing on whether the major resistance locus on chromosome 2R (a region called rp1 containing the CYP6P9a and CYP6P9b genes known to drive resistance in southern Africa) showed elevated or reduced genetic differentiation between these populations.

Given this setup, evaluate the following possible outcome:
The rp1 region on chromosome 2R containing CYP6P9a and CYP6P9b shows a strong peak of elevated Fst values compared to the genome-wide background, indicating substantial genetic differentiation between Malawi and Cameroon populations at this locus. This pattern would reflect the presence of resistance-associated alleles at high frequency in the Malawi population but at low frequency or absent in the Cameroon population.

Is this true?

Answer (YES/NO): YES